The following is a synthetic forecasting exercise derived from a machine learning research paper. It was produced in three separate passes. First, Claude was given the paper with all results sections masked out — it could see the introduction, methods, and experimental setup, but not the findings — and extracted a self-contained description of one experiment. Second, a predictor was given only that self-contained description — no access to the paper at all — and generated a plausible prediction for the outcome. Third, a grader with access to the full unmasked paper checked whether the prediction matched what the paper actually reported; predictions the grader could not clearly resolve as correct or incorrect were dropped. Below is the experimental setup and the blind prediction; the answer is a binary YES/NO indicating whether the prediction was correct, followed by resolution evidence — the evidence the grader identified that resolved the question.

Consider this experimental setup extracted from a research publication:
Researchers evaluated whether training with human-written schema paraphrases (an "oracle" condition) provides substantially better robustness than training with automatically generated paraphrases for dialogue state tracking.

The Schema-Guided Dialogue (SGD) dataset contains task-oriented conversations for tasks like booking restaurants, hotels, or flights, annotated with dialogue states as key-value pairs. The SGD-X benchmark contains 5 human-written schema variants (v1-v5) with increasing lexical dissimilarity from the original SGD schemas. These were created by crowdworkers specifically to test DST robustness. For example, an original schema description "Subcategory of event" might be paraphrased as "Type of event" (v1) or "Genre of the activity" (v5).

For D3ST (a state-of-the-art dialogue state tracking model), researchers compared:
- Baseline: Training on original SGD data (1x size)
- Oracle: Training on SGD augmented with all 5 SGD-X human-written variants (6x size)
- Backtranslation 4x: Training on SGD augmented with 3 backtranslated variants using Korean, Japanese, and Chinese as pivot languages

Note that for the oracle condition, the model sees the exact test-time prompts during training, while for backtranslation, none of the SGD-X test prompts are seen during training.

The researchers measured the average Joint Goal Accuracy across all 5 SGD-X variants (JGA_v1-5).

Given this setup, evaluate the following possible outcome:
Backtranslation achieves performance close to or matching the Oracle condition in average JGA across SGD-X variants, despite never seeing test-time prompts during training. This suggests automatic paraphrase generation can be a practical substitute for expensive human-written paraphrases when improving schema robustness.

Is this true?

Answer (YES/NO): NO